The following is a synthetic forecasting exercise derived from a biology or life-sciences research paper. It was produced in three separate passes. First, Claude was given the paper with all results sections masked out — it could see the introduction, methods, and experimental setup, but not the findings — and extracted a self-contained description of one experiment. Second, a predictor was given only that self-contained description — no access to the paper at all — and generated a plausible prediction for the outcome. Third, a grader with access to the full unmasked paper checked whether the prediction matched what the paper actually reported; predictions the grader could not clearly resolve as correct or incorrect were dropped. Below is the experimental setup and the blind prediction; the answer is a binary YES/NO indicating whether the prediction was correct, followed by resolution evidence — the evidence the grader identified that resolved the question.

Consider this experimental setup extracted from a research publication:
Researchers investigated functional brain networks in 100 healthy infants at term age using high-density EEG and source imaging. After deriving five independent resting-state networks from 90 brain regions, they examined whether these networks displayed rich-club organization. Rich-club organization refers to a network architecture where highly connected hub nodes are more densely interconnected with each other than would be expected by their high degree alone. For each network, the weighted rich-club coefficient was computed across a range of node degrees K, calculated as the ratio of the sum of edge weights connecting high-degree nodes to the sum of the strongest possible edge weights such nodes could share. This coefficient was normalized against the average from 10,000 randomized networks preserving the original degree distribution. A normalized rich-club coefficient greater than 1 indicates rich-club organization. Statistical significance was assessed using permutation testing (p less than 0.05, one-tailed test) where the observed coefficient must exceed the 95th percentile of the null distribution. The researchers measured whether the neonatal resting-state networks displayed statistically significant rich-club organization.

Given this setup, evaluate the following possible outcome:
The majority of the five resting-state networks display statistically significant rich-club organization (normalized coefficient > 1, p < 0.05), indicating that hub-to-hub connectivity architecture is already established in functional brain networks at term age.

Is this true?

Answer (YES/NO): YES